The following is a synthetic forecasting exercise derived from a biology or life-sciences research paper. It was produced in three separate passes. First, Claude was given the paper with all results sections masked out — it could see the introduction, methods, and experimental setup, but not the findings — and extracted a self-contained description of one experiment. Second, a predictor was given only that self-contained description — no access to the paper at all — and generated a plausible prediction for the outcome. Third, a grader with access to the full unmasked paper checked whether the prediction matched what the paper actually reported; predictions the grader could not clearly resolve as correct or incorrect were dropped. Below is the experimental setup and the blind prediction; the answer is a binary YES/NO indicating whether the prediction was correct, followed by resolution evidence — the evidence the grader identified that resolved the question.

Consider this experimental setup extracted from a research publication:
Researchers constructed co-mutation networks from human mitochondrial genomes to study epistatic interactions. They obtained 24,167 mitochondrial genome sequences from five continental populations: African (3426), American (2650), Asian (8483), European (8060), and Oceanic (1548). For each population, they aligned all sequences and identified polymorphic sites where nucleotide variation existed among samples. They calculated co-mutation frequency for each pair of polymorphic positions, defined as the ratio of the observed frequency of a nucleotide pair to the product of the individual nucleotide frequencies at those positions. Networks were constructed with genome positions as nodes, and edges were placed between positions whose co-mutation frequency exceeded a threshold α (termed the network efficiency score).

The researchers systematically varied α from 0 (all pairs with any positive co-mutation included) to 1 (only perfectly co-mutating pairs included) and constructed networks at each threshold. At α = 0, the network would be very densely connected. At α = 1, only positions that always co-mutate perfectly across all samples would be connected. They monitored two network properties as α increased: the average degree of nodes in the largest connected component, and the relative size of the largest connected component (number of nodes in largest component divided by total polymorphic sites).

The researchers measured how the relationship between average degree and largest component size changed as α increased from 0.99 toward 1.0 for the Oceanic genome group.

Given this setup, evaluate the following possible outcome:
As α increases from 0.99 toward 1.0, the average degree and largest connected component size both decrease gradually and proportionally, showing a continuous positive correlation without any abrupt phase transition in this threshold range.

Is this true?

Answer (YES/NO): NO